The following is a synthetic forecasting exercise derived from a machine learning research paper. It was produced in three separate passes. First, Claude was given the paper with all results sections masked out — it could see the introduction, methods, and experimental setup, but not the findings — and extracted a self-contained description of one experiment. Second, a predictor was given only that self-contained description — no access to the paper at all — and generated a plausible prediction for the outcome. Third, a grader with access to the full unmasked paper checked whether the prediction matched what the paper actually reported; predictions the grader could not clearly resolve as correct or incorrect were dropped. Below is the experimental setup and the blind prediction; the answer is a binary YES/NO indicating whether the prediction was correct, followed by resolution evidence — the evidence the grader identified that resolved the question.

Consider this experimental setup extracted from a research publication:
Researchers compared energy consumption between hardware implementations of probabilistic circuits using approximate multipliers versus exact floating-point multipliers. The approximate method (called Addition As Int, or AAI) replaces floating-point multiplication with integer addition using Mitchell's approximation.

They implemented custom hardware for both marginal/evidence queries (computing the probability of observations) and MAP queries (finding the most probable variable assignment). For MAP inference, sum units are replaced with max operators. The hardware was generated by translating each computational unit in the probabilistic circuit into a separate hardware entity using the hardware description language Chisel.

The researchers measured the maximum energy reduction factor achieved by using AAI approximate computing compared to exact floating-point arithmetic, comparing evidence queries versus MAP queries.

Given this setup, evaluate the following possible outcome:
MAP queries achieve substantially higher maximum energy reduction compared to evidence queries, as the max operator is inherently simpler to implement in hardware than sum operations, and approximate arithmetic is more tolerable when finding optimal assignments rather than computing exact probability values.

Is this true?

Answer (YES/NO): YES